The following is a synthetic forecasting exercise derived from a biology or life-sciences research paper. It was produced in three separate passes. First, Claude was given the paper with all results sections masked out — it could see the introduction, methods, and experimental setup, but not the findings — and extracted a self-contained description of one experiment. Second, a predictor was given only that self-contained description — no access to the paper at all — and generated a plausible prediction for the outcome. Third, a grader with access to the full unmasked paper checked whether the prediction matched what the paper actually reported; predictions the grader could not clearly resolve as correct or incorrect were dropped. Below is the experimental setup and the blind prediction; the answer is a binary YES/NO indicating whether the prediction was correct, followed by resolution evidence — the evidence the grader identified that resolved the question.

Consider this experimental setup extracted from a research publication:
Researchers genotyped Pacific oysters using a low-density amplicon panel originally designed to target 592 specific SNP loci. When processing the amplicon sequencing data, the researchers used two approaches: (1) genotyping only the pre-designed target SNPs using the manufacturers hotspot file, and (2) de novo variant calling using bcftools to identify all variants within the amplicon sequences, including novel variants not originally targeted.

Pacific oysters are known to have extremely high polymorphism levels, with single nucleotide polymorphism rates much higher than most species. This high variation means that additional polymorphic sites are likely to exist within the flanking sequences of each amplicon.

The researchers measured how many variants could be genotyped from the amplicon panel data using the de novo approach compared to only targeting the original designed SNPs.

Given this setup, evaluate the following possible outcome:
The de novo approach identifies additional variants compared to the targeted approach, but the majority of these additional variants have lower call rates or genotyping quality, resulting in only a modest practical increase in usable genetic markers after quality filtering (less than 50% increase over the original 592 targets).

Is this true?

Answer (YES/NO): NO